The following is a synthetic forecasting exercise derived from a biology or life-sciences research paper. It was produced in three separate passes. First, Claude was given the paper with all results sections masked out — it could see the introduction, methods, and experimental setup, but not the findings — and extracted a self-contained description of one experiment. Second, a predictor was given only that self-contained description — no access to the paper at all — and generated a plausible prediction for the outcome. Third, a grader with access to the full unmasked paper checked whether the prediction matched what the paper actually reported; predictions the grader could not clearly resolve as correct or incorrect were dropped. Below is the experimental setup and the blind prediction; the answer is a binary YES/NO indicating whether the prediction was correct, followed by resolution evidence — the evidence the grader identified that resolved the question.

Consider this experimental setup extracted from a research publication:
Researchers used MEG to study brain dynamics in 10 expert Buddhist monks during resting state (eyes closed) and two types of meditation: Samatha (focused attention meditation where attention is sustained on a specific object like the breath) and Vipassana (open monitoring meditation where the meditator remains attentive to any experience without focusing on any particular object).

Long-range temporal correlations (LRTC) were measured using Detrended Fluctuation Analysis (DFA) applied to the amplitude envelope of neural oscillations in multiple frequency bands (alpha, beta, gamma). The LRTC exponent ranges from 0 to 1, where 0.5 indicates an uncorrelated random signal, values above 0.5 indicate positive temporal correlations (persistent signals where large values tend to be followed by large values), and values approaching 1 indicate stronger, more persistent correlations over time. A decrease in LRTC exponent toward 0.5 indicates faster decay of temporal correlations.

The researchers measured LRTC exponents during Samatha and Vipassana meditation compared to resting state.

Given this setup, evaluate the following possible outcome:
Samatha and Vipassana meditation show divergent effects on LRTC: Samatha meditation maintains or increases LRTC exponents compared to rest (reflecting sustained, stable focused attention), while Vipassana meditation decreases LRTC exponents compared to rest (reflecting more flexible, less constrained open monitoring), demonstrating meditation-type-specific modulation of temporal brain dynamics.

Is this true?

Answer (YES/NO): NO